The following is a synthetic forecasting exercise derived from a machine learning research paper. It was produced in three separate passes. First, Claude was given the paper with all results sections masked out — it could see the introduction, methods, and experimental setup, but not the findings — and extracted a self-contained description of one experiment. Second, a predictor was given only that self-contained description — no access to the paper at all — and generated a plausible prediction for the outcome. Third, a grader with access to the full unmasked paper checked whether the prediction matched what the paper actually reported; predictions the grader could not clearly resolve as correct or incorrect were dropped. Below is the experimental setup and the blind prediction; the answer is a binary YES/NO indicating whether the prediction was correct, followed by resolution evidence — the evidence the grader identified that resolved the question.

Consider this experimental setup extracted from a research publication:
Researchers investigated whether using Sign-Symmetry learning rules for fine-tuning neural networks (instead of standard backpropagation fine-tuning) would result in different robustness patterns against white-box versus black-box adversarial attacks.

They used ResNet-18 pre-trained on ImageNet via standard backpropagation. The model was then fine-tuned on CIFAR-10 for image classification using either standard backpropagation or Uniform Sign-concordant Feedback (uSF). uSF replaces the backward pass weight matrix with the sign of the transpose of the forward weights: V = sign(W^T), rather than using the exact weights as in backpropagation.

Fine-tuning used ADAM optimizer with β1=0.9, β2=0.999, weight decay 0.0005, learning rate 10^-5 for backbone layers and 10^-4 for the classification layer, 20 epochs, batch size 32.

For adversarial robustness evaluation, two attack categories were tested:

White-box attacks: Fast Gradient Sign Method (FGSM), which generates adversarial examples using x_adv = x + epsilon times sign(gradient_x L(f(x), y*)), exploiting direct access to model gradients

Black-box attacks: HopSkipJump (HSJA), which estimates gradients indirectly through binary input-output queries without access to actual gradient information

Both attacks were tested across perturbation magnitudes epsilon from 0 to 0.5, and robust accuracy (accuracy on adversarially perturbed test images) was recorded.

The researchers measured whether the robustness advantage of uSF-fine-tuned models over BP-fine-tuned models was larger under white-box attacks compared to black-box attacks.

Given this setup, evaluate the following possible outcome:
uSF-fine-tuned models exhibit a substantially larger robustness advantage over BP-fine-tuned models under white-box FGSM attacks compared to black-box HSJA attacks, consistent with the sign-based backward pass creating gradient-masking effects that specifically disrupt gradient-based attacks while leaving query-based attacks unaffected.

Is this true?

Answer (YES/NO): YES